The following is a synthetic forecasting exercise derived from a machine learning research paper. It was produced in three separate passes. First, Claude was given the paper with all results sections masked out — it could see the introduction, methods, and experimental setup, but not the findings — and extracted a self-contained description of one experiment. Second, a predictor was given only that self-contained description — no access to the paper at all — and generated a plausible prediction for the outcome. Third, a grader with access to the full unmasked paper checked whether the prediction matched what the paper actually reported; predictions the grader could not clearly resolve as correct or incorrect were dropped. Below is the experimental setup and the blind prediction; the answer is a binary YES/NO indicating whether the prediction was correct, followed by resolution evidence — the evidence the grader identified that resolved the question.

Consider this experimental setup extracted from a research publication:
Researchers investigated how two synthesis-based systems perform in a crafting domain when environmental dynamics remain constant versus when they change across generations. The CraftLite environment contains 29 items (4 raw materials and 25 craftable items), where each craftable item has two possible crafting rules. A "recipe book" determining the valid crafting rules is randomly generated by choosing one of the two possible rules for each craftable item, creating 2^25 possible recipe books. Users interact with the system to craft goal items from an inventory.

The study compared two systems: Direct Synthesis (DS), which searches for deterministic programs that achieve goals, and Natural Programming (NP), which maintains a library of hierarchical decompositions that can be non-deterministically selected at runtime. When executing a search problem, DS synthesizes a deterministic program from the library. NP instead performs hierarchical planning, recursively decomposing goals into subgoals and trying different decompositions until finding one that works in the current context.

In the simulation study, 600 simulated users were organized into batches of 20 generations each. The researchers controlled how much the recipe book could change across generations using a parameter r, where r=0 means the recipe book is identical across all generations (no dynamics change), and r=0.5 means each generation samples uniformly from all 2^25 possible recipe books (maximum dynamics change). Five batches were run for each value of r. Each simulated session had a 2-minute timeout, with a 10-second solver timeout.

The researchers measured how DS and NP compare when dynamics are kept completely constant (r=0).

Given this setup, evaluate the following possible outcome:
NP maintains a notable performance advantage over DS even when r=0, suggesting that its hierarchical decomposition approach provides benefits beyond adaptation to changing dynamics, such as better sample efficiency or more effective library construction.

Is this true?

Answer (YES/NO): NO